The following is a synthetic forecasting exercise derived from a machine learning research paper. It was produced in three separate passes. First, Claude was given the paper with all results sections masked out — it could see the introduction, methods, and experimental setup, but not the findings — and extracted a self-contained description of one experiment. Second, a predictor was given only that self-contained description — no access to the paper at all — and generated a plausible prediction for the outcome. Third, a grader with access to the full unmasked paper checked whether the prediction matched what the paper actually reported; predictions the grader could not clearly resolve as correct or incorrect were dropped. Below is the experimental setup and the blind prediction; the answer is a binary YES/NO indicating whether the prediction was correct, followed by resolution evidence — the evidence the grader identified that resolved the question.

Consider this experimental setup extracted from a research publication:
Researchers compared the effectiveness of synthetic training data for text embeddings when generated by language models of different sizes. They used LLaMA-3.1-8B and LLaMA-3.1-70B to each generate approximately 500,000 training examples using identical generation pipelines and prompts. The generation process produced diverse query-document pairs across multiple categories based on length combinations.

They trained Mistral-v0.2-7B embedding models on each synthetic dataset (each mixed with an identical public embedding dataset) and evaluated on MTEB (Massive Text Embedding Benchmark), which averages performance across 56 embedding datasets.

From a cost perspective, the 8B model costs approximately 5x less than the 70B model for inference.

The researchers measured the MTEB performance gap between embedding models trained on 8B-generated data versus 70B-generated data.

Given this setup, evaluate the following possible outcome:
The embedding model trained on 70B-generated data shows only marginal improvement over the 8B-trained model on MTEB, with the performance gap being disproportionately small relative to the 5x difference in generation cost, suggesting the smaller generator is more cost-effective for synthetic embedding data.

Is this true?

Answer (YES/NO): YES